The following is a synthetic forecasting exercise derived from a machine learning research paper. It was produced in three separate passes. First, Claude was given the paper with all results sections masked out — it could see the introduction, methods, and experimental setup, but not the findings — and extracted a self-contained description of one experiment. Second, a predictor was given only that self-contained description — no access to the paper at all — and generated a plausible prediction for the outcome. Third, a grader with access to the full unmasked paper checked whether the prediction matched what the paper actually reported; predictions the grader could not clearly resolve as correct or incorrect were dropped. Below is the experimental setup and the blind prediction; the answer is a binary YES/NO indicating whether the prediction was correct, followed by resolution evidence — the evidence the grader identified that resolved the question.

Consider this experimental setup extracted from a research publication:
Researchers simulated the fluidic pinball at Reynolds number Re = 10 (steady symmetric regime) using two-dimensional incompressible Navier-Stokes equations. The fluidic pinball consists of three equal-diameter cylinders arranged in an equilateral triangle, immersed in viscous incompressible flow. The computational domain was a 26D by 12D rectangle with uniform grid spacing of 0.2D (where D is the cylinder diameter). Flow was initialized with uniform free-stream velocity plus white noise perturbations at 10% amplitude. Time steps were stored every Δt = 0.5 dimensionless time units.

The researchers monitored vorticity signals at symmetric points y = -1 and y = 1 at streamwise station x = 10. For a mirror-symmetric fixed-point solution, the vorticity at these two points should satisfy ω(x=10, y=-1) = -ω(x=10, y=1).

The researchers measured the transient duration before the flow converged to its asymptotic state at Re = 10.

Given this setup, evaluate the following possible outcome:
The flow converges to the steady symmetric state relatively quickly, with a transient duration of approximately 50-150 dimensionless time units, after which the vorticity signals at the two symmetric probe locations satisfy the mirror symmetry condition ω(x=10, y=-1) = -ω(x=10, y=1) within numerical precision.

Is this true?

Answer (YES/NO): NO